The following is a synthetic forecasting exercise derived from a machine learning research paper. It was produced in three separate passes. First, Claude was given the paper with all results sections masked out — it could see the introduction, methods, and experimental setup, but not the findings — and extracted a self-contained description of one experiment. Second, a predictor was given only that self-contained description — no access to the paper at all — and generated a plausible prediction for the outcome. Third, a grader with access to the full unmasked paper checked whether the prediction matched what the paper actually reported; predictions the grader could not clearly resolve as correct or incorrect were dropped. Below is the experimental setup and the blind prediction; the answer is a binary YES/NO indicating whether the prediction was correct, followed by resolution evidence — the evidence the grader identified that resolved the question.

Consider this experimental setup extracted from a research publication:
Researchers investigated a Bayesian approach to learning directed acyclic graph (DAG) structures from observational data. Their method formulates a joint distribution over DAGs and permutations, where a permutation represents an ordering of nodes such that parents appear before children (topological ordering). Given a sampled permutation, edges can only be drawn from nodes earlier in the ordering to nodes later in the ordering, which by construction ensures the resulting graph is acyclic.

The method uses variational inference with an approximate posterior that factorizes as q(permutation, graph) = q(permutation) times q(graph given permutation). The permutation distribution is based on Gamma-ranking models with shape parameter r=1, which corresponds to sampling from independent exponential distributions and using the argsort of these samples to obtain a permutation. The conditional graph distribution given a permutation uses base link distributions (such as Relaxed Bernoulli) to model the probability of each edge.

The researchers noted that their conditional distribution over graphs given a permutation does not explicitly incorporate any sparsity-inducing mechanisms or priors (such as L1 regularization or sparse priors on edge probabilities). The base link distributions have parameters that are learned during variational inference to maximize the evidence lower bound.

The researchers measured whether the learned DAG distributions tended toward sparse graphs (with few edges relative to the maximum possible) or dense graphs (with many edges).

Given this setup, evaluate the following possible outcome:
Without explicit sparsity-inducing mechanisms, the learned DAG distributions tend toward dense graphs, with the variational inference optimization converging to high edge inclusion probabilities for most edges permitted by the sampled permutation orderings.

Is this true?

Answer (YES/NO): YES